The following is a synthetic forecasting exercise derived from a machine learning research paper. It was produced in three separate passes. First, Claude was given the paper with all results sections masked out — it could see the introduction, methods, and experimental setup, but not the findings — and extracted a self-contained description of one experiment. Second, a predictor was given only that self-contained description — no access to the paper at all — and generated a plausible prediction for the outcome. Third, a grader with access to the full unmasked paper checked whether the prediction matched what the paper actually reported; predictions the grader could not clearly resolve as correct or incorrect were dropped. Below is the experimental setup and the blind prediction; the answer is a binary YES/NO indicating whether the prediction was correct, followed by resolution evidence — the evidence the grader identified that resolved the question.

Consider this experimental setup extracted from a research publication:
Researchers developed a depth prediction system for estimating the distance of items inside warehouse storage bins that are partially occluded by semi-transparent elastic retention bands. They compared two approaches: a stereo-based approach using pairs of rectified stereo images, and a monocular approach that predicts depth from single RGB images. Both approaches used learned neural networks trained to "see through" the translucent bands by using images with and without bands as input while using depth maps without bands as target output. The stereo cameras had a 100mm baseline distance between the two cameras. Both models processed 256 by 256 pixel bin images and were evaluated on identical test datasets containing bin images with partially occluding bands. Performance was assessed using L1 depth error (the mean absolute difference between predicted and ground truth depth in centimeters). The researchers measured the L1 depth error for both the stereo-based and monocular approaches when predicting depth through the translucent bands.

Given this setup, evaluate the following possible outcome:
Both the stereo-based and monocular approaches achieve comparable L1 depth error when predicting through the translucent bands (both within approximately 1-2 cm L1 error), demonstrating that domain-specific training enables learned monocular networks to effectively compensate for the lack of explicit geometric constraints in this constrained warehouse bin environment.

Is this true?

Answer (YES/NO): NO